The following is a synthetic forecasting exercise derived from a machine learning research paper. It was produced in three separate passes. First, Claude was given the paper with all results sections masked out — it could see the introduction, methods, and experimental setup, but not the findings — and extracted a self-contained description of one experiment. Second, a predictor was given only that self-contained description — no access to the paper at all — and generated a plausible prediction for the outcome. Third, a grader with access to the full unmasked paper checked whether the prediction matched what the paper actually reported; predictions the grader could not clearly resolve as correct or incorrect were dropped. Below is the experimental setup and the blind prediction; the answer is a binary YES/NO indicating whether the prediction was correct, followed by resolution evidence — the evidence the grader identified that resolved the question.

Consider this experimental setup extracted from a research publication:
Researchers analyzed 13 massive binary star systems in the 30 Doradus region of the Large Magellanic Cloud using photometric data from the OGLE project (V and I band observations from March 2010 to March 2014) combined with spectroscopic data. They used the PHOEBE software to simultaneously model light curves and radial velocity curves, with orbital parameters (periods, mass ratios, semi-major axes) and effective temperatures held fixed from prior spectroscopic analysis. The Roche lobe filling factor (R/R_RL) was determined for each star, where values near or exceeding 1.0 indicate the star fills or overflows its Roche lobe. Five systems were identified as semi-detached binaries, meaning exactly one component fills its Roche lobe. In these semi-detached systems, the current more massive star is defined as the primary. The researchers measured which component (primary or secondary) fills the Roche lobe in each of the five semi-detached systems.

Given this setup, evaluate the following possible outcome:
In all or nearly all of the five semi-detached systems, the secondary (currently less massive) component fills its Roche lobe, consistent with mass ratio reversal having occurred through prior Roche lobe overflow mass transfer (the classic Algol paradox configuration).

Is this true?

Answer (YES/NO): NO